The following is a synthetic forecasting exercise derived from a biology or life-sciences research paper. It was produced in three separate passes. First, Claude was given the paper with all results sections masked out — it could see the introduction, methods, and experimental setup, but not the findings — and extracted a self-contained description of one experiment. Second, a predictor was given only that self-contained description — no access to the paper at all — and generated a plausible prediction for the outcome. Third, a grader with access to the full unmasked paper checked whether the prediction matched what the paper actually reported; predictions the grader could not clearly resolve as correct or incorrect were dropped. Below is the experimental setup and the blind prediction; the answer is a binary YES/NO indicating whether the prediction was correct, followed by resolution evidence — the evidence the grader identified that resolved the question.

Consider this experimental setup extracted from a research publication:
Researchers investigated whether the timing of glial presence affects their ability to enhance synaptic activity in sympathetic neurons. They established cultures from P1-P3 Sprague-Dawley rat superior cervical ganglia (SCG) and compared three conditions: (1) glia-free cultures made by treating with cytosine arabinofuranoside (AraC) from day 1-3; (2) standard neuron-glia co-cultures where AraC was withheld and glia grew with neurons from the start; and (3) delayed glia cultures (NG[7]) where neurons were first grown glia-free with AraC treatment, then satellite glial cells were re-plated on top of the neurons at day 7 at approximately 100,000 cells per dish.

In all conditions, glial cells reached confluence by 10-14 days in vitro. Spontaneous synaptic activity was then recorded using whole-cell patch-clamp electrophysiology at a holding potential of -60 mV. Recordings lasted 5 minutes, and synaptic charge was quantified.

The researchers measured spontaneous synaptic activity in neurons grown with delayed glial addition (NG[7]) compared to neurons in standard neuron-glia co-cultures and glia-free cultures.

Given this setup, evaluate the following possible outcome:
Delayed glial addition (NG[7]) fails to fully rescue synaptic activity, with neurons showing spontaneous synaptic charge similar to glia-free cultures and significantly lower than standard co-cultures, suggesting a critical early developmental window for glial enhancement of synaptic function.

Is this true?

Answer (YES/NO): NO